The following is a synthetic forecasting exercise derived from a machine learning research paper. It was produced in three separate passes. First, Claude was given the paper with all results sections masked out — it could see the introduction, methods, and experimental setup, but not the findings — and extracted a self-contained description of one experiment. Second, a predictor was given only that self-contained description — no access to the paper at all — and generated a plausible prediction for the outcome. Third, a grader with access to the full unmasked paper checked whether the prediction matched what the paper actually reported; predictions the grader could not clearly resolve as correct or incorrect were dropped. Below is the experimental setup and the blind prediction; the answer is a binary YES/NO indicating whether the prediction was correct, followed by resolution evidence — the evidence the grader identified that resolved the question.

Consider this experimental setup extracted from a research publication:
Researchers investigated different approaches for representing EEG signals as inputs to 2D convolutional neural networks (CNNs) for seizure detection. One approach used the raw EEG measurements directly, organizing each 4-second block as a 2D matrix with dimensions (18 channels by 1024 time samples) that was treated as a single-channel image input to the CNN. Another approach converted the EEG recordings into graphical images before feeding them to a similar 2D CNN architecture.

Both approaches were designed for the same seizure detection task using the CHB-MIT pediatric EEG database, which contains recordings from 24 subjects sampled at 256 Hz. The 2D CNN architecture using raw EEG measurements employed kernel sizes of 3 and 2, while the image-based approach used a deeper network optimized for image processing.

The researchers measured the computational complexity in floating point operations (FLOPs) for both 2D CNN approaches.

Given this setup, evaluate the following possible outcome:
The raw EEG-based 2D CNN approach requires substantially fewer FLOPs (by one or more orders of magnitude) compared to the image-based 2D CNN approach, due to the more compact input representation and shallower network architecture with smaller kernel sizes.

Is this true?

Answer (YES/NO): YES